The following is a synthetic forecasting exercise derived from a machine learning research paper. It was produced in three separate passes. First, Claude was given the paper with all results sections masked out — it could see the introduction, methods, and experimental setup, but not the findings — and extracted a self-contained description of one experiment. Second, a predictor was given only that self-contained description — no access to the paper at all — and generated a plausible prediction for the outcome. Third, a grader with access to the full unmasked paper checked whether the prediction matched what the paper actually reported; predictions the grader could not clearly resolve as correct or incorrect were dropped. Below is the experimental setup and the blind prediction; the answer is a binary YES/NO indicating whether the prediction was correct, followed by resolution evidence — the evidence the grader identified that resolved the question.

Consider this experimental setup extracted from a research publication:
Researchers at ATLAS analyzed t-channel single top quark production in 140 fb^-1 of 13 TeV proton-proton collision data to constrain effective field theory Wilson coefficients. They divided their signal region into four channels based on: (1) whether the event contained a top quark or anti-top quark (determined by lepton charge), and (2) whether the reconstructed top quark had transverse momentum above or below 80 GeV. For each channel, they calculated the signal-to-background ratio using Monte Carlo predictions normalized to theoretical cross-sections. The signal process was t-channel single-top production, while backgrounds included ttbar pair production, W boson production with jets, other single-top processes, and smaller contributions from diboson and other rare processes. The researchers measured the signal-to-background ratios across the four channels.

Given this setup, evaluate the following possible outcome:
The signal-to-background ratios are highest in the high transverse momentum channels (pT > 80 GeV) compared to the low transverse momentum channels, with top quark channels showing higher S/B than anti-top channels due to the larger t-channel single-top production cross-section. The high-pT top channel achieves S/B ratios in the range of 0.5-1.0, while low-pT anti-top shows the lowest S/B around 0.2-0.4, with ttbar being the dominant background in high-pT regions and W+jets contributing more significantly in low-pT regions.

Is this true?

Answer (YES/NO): NO